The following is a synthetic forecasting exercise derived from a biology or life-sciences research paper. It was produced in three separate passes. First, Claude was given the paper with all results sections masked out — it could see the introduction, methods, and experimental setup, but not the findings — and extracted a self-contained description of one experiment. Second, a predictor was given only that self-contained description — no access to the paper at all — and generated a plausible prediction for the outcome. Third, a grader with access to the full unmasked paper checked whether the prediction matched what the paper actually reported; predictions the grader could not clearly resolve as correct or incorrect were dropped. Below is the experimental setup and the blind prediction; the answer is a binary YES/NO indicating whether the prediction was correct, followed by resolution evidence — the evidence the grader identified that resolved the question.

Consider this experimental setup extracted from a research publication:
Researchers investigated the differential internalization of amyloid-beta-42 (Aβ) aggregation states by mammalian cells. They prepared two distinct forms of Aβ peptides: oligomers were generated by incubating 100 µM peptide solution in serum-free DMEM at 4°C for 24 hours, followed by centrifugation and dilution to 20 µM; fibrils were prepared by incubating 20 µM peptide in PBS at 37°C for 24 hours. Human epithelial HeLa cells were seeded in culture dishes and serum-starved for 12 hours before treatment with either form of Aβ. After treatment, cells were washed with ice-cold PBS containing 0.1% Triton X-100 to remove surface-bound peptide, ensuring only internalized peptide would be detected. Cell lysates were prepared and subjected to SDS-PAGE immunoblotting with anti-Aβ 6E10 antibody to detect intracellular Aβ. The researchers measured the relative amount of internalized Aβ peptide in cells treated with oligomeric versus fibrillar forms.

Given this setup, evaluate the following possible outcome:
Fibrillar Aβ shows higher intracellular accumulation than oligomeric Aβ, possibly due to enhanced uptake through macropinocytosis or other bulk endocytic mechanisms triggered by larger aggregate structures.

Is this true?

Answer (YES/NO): NO